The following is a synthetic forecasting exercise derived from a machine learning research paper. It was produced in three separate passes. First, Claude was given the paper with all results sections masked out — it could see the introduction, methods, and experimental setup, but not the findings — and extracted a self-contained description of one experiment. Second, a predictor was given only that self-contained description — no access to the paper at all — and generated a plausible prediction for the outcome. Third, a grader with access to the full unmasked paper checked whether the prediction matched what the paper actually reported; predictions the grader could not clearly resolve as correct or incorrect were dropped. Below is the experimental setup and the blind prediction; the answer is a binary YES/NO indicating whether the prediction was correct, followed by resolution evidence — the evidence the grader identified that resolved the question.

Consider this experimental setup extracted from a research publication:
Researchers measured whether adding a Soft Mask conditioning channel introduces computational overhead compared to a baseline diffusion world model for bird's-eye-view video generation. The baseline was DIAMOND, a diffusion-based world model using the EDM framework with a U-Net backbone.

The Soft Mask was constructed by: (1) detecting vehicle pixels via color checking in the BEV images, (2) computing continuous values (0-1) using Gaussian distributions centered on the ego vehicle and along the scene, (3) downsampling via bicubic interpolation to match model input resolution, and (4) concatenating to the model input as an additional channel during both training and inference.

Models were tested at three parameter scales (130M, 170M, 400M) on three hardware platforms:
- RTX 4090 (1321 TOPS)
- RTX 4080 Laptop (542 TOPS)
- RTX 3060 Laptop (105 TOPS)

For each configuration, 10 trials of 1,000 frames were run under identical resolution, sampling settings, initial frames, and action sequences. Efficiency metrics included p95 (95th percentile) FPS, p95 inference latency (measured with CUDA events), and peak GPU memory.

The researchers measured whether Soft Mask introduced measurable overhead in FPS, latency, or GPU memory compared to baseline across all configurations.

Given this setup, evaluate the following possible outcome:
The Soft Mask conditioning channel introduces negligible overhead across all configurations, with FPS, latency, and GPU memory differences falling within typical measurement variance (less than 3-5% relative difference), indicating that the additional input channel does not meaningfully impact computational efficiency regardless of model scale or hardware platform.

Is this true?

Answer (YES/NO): YES